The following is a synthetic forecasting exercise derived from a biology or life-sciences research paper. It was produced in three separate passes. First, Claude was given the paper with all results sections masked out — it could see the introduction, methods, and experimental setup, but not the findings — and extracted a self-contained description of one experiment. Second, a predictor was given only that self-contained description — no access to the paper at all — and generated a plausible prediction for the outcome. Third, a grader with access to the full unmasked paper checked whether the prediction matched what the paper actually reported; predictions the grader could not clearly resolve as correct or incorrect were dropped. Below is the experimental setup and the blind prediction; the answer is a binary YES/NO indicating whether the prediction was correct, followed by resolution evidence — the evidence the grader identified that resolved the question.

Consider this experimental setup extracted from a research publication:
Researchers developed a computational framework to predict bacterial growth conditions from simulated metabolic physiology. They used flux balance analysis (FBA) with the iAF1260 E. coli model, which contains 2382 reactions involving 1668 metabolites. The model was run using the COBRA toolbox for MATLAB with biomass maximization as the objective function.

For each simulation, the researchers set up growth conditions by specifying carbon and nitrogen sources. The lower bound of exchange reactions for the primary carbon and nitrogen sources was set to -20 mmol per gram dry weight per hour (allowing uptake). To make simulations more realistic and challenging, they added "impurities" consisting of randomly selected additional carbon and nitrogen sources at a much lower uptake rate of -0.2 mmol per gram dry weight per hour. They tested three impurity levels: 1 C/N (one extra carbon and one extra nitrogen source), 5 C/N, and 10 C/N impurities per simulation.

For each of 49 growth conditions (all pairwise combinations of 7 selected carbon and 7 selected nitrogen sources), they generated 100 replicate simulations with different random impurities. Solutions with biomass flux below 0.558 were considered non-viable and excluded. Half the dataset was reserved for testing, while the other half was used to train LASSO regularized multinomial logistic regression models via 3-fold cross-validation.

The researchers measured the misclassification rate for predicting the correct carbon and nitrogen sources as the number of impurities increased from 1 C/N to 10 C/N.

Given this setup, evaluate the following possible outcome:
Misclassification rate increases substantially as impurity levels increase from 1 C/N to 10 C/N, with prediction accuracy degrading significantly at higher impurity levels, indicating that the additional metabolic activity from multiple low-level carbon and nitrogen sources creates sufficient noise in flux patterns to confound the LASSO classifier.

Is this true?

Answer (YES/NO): NO